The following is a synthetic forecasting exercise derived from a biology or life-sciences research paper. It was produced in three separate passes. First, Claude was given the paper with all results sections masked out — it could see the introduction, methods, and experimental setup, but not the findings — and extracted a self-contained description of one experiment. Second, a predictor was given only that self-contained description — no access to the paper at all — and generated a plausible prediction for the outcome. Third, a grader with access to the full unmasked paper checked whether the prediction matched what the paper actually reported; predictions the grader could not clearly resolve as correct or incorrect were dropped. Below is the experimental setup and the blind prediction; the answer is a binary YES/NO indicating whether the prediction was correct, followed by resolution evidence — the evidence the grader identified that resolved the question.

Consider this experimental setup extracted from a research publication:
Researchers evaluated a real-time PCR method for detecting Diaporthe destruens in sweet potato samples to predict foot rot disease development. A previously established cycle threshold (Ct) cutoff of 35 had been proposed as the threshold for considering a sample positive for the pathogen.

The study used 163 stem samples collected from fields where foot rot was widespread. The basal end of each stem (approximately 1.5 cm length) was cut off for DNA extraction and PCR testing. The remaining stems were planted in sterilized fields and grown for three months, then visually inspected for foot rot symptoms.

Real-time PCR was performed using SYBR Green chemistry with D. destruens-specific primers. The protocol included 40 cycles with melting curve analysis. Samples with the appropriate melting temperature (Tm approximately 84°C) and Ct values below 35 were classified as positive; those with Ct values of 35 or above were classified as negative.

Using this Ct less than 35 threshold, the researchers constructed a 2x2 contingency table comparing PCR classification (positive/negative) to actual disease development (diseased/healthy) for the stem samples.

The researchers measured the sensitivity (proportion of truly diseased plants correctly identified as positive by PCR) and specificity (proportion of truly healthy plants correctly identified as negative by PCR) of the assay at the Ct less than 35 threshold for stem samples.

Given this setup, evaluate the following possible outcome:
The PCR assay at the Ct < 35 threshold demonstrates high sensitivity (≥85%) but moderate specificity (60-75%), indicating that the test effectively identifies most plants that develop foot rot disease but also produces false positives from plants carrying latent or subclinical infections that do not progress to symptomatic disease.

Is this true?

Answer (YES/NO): YES